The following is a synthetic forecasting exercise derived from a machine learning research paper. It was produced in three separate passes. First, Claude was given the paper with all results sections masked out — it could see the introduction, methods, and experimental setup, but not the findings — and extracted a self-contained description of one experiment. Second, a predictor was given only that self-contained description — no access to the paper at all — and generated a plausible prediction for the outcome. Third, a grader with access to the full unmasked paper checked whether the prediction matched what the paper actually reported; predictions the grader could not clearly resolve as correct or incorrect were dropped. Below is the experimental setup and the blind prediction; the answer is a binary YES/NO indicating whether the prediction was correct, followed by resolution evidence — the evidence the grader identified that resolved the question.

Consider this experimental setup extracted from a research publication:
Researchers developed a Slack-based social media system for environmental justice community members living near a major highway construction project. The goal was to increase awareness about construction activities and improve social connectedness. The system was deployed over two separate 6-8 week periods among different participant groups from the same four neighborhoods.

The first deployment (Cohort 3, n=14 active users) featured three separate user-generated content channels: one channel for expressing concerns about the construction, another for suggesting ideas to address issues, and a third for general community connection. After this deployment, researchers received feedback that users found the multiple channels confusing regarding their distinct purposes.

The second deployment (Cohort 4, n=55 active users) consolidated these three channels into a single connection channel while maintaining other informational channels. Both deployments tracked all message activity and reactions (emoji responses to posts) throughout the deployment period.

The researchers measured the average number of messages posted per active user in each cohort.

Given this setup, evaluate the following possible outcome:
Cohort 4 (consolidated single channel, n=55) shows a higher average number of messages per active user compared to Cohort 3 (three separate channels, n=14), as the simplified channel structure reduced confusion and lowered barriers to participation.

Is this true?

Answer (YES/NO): YES